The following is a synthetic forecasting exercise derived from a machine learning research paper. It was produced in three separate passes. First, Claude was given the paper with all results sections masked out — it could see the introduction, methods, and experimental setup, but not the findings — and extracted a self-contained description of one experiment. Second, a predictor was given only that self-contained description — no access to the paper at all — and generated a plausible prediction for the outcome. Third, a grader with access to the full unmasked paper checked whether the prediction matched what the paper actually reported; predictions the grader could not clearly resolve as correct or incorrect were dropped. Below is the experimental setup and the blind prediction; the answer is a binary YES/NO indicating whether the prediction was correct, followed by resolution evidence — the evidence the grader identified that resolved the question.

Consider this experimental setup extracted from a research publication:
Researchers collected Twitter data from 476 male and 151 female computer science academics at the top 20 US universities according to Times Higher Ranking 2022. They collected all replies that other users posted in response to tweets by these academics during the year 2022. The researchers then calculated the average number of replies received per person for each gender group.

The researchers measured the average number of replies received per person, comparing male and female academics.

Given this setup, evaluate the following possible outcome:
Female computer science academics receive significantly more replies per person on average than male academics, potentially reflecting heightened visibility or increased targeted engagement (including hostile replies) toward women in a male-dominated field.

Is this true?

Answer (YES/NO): NO